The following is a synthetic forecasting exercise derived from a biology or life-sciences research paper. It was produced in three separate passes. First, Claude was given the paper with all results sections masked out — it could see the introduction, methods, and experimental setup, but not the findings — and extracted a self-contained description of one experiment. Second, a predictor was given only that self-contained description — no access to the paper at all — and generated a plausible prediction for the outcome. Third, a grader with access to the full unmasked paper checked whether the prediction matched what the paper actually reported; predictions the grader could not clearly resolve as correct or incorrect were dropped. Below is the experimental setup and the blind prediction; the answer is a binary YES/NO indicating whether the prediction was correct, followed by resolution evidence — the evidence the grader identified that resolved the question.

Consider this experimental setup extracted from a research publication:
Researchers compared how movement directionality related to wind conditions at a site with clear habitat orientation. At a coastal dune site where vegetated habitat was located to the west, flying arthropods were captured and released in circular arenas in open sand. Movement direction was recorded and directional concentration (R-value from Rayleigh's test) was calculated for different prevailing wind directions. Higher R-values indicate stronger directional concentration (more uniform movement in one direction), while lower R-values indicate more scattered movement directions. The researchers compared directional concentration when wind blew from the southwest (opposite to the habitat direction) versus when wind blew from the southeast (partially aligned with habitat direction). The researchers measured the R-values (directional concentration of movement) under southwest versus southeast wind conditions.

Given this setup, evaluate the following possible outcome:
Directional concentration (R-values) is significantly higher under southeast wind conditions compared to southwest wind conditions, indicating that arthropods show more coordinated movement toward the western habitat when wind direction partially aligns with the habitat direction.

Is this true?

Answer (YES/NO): YES